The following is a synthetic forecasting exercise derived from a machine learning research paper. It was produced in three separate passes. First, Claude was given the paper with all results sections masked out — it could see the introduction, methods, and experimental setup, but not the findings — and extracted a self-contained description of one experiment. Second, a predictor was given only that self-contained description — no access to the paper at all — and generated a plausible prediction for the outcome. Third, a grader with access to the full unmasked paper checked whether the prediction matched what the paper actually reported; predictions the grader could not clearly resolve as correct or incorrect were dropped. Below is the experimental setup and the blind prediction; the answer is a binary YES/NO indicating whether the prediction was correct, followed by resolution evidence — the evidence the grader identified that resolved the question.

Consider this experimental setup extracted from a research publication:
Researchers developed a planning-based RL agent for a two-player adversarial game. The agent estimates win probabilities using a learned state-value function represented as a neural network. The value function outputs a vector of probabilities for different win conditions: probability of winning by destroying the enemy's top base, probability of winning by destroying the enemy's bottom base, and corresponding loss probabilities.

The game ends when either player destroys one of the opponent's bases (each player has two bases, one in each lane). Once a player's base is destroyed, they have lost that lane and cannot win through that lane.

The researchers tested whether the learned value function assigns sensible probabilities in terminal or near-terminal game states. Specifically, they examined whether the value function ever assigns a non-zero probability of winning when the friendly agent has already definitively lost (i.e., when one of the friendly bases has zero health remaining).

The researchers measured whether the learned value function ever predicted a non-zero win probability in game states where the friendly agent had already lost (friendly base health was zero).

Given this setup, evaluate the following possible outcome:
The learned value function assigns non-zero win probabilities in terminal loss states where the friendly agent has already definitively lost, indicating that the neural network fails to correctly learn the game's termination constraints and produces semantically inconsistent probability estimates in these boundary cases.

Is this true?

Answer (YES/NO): YES